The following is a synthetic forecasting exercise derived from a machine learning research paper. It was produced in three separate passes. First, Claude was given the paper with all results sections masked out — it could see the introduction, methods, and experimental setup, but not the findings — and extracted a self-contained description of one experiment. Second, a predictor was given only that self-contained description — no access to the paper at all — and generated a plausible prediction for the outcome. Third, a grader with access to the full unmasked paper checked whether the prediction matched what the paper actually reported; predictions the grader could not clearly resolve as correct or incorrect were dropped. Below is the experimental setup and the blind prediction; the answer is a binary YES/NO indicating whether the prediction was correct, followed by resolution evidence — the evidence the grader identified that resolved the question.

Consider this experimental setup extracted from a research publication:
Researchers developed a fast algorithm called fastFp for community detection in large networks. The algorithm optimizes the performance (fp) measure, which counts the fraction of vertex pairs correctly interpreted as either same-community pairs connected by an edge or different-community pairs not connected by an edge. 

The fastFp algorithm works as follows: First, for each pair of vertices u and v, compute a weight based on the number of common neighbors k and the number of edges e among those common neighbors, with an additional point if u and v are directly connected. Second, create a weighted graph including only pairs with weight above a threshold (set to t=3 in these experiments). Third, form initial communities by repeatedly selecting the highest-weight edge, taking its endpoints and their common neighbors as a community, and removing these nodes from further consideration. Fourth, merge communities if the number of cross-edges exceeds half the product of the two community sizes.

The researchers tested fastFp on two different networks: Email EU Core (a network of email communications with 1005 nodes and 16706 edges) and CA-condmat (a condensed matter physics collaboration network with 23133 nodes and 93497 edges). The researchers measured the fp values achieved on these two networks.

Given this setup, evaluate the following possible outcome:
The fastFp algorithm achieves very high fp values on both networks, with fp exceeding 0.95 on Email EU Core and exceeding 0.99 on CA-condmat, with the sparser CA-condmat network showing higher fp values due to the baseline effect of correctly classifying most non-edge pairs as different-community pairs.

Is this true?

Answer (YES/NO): NO